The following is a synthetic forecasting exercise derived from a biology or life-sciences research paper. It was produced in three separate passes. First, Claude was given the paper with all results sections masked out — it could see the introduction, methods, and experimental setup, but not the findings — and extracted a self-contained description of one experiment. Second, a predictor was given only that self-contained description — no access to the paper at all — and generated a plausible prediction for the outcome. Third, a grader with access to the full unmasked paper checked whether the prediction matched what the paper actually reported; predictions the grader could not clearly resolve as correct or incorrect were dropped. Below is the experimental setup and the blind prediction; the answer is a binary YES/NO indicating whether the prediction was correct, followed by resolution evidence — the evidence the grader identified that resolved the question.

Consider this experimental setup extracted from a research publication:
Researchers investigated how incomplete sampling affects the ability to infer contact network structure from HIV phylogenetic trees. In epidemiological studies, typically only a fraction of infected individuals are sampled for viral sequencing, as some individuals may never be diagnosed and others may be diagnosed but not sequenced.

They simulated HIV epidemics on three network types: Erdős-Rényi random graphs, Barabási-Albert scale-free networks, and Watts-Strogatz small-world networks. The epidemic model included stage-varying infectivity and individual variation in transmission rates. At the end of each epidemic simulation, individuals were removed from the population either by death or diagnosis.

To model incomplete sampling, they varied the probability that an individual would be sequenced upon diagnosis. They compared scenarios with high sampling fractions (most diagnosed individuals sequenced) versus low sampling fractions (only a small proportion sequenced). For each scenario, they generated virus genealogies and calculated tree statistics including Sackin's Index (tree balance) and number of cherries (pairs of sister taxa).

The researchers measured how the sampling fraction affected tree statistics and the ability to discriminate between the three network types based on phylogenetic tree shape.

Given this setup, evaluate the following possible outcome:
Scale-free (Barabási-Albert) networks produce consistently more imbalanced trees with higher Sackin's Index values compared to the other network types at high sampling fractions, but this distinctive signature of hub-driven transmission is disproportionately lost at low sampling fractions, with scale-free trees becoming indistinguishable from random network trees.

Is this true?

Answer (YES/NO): NO